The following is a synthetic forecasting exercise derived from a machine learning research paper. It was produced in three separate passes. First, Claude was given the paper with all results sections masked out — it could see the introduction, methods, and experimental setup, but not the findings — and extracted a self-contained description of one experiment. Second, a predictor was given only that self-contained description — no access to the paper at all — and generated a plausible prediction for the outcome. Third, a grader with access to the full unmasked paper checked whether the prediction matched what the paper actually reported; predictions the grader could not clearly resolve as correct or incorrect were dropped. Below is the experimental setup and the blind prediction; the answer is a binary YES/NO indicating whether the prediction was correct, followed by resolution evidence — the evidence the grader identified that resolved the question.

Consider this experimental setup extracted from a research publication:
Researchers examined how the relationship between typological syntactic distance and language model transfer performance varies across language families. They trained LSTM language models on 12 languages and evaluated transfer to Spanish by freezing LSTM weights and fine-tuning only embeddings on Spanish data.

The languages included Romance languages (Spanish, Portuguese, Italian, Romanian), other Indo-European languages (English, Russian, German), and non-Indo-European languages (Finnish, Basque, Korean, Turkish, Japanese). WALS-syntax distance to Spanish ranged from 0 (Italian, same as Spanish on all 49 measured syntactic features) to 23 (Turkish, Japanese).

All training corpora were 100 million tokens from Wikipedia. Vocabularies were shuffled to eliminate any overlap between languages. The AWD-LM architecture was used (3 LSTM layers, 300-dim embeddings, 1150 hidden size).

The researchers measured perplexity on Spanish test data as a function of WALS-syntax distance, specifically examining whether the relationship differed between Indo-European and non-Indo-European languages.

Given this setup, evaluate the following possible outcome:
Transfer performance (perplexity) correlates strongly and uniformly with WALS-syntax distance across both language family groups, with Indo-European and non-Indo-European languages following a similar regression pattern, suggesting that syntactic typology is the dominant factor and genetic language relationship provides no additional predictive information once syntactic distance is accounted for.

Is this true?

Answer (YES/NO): NO